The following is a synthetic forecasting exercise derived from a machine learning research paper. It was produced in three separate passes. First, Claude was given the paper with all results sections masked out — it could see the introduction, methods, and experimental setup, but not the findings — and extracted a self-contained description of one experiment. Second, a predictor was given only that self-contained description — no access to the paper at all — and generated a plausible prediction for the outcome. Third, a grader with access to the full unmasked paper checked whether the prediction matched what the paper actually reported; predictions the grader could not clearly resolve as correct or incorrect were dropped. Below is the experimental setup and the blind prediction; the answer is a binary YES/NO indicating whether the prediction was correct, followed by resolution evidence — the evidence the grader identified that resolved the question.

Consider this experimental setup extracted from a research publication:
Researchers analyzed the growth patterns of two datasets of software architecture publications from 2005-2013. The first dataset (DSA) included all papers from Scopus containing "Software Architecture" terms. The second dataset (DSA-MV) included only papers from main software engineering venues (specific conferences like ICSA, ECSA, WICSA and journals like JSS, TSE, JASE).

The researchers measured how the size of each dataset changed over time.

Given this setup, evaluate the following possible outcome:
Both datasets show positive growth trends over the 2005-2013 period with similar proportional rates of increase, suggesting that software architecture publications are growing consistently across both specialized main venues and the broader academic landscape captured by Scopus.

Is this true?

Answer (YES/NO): NO